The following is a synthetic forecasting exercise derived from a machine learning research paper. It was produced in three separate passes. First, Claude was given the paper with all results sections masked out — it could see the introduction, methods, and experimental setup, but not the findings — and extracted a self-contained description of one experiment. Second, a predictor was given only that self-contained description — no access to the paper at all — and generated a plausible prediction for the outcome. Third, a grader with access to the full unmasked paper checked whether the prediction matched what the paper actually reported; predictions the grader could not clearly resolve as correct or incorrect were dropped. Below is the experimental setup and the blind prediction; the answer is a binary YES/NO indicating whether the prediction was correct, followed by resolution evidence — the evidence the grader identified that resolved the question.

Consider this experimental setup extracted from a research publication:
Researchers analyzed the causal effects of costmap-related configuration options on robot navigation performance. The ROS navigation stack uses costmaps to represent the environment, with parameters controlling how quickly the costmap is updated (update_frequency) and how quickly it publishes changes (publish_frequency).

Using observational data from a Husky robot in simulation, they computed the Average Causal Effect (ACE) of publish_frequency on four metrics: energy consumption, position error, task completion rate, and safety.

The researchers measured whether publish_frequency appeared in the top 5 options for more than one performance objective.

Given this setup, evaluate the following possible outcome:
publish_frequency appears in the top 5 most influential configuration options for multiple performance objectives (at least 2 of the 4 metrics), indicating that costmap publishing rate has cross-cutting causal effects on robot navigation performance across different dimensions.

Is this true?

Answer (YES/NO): YES